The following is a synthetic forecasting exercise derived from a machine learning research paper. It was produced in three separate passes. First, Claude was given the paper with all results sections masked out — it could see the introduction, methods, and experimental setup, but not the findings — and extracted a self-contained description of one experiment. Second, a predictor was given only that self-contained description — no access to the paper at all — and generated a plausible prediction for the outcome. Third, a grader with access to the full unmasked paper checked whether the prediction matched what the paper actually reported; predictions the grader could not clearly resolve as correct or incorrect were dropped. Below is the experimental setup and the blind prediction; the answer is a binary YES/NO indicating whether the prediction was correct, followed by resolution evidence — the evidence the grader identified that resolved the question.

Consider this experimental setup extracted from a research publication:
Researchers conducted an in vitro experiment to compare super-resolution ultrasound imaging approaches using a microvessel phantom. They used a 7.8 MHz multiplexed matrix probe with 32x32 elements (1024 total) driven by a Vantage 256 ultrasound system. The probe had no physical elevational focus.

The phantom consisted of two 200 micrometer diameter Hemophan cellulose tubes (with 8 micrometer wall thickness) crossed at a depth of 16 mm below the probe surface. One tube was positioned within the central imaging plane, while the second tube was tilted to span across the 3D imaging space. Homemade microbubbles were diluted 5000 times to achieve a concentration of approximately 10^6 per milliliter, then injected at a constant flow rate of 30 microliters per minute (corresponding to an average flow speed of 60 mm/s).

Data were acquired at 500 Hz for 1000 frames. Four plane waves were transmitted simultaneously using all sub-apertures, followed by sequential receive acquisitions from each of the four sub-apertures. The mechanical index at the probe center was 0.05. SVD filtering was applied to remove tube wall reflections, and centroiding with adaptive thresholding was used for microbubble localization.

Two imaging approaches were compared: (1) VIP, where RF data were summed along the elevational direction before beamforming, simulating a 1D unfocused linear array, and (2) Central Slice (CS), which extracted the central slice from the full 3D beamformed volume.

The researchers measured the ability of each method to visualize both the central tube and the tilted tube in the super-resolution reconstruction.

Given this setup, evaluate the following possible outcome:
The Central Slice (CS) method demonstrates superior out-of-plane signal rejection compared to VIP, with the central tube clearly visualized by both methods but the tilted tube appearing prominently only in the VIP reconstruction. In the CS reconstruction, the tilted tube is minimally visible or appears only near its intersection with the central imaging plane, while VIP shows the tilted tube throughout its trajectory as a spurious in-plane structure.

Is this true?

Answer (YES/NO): NO